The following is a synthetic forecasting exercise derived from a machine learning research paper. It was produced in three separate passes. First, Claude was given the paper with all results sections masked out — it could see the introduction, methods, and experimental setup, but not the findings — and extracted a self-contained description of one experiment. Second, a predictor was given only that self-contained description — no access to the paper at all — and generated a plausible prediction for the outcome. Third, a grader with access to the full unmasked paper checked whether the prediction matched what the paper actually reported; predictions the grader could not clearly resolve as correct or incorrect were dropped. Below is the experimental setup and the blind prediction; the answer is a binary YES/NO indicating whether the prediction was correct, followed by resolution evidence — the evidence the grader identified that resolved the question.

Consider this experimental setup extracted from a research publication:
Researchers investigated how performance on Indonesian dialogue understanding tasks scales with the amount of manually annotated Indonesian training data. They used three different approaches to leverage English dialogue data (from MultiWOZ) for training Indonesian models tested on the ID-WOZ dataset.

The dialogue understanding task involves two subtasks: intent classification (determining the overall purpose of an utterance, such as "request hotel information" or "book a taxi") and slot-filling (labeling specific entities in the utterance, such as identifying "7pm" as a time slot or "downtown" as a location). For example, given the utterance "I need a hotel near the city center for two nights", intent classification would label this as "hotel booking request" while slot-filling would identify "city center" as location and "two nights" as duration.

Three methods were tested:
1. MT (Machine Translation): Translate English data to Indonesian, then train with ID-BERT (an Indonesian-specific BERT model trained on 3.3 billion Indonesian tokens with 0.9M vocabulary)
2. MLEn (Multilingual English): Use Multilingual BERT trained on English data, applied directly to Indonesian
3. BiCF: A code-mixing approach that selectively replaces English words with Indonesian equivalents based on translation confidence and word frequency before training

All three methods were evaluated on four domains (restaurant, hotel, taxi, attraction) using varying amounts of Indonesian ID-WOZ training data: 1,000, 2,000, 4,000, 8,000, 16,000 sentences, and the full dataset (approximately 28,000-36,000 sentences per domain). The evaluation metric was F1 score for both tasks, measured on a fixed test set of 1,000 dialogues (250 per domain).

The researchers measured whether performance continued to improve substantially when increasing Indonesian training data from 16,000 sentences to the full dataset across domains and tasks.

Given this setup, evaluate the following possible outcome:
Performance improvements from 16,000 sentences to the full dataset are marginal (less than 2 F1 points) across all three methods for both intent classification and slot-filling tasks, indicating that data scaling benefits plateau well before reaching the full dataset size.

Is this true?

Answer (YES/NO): YES